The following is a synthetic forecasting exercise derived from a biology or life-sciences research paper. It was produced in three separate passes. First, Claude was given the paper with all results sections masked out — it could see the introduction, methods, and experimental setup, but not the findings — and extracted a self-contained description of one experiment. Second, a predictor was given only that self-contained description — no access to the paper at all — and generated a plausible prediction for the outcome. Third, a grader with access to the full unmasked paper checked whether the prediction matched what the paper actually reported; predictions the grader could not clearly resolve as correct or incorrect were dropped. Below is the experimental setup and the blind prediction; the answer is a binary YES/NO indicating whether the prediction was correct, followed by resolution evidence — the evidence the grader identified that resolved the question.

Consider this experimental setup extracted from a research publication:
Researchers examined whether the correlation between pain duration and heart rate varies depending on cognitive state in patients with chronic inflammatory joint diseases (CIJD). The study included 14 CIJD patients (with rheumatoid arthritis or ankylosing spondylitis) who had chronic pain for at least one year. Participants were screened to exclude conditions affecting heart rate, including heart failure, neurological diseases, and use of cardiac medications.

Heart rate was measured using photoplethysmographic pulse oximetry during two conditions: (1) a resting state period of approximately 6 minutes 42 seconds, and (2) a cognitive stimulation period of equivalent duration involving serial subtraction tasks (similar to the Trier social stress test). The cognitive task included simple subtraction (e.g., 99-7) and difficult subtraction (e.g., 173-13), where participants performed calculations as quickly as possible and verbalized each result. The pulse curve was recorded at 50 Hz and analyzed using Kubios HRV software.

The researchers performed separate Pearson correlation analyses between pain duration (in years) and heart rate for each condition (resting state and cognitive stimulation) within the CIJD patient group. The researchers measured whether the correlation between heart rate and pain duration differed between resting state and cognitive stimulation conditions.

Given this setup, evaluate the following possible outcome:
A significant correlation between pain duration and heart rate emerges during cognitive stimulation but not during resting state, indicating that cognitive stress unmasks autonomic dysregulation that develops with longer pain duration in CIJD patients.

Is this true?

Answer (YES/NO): NO